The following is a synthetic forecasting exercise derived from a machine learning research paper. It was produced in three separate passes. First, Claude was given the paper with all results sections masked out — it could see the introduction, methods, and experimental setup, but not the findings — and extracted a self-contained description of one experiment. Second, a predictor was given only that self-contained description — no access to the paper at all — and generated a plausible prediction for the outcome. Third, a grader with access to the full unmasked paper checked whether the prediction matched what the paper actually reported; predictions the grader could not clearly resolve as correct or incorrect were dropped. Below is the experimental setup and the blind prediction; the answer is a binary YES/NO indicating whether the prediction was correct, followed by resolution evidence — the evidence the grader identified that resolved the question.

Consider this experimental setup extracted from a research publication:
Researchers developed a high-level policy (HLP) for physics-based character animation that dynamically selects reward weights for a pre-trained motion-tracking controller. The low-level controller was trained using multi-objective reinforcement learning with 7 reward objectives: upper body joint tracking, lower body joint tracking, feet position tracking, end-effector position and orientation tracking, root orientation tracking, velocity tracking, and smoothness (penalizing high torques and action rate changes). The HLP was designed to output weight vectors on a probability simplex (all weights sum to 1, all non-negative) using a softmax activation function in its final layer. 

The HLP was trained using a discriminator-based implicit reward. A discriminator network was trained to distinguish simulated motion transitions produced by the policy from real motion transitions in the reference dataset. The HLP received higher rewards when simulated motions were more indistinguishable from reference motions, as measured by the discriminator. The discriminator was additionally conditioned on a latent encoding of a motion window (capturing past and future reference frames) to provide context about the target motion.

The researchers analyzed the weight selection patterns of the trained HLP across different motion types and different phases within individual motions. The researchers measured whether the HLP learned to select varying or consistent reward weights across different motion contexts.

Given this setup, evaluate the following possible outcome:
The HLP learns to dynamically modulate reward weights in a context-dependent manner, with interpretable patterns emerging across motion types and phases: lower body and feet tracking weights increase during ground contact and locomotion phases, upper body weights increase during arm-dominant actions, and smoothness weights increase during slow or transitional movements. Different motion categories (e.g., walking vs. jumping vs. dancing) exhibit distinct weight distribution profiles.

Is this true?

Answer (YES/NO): NO